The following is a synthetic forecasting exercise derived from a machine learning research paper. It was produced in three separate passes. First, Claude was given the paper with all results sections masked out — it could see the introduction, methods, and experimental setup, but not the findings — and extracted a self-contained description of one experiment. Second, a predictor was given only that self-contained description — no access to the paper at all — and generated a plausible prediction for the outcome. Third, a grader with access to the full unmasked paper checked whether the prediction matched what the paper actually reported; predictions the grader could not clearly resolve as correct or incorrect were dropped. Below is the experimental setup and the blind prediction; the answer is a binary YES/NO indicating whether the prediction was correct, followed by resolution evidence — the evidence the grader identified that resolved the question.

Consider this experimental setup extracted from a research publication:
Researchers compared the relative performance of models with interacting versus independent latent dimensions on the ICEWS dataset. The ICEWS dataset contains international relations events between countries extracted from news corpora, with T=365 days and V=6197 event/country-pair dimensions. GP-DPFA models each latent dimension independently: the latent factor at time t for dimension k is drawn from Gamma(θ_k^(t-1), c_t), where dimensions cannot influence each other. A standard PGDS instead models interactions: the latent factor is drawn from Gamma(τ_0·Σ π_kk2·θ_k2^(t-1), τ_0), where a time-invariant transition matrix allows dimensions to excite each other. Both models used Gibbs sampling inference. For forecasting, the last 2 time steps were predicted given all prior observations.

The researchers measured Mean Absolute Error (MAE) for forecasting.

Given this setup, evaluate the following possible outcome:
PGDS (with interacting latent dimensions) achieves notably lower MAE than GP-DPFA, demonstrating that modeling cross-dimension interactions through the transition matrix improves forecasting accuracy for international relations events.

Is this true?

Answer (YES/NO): NO